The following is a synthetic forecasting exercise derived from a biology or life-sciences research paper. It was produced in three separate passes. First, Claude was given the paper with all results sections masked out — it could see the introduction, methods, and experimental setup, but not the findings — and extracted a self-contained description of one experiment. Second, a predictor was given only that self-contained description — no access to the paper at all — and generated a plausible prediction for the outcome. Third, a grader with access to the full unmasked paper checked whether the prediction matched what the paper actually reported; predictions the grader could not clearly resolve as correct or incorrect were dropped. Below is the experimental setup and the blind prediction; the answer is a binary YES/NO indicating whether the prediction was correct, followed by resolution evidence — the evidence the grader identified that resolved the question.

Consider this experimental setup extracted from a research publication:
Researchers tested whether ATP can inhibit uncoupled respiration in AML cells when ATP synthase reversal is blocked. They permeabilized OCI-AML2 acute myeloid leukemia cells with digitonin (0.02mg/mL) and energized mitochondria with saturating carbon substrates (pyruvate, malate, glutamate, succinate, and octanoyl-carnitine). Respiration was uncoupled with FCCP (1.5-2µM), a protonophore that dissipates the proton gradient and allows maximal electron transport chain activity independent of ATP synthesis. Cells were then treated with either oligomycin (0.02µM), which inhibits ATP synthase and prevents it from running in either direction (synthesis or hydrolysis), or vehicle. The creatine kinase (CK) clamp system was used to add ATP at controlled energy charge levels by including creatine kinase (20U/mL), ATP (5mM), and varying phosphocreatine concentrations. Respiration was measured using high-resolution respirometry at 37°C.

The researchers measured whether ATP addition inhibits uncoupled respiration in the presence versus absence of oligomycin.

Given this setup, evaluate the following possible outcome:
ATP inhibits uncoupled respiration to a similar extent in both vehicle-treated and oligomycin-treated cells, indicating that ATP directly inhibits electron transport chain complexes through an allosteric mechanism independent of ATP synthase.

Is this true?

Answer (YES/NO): NO